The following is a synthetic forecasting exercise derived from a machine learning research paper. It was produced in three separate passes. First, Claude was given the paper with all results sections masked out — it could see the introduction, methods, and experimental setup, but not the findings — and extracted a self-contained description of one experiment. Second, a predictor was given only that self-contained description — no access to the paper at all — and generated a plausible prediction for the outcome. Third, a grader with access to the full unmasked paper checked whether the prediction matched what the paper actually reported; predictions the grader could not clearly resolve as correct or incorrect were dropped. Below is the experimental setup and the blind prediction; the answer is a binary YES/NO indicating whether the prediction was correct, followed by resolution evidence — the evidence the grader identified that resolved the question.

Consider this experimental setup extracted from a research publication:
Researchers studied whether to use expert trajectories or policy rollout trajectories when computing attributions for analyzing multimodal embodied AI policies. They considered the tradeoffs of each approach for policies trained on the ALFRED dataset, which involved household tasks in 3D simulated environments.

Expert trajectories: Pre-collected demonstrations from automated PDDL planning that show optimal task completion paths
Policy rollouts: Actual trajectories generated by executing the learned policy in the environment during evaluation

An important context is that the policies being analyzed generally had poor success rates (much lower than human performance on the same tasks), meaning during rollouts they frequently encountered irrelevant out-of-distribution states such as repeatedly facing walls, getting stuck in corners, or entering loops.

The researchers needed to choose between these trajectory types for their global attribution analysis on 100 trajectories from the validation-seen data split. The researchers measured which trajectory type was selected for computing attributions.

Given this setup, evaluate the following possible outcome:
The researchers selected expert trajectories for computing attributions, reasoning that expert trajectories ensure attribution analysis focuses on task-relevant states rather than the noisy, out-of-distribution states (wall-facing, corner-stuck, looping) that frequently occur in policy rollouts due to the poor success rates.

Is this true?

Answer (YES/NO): YES